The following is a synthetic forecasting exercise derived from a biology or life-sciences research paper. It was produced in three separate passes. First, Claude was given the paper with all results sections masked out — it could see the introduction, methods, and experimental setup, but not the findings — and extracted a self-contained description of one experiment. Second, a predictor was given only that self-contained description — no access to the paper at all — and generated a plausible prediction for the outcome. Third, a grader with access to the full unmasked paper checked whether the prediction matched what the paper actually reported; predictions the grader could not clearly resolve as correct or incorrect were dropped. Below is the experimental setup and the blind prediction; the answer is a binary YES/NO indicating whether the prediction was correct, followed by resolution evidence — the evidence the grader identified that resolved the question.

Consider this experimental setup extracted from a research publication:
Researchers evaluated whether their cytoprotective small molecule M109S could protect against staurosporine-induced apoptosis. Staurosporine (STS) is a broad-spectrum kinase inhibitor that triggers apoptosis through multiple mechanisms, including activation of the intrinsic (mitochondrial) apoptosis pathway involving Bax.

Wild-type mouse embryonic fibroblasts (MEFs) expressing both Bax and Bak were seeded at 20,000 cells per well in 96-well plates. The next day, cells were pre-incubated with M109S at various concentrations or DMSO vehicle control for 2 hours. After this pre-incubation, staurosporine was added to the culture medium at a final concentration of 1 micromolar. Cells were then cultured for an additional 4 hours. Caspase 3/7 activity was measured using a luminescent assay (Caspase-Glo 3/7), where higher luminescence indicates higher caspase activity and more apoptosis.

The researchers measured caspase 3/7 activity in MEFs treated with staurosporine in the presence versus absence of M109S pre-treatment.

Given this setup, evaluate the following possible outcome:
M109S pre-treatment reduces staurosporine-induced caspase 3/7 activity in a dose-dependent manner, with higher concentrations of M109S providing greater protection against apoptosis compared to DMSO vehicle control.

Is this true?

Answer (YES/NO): YES